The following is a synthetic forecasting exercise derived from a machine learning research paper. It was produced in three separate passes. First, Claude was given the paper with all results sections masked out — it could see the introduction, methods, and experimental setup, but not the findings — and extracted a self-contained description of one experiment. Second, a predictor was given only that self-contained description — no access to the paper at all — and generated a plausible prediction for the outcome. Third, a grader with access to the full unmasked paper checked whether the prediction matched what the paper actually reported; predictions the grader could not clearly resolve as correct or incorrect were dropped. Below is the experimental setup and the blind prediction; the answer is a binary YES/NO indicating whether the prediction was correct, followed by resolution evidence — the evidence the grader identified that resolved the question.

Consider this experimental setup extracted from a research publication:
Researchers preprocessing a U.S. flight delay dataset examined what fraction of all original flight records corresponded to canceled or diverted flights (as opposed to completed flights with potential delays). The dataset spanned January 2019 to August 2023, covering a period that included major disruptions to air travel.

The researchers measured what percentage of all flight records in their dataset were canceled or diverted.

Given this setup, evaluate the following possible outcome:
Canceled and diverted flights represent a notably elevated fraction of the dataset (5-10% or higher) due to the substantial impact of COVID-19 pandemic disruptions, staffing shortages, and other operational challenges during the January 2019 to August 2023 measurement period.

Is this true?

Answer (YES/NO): NO